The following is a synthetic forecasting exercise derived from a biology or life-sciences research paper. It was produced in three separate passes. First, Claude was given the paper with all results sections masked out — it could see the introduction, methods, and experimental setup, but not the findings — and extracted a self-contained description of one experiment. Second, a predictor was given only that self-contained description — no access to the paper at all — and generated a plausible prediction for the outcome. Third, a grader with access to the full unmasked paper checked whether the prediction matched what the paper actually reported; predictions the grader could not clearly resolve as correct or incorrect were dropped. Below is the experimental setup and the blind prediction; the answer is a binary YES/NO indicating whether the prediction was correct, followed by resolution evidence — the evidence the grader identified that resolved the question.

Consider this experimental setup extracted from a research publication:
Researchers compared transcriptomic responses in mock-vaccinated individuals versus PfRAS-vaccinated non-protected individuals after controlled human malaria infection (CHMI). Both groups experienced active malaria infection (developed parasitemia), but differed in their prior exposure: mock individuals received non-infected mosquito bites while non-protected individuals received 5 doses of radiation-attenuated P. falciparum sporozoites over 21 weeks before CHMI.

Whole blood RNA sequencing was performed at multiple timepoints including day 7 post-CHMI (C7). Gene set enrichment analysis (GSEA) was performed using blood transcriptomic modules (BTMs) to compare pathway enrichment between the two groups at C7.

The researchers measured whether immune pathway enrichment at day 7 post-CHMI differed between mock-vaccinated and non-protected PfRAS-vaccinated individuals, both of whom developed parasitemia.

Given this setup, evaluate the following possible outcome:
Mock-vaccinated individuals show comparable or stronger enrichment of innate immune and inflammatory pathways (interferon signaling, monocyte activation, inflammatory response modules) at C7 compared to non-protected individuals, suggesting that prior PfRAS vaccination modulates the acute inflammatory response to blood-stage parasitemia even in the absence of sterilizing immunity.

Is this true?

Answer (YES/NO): NO